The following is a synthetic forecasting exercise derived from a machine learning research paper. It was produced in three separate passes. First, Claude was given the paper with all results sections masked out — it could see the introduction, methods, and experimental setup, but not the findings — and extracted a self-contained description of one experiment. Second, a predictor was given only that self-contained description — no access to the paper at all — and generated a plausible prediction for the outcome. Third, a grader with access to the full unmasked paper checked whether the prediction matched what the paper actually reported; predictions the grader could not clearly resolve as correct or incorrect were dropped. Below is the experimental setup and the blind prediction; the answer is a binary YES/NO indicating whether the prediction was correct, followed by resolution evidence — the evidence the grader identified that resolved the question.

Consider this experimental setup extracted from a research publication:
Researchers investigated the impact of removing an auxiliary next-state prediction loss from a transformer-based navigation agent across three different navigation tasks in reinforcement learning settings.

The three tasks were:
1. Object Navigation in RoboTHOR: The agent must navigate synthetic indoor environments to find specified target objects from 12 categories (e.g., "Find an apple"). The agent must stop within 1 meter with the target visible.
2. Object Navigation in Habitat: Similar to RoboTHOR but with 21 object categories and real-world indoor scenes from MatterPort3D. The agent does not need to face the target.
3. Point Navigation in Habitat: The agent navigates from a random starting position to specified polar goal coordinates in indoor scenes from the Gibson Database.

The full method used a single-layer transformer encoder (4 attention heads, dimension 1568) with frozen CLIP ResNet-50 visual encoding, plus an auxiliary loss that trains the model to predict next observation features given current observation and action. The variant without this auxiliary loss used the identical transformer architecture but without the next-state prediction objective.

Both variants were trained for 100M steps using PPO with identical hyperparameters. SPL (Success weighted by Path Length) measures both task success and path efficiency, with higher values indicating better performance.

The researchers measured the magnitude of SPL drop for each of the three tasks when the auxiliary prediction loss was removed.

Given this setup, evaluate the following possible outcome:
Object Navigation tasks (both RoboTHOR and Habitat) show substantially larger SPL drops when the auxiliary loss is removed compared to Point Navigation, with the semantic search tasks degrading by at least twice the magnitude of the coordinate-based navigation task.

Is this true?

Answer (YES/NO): NO